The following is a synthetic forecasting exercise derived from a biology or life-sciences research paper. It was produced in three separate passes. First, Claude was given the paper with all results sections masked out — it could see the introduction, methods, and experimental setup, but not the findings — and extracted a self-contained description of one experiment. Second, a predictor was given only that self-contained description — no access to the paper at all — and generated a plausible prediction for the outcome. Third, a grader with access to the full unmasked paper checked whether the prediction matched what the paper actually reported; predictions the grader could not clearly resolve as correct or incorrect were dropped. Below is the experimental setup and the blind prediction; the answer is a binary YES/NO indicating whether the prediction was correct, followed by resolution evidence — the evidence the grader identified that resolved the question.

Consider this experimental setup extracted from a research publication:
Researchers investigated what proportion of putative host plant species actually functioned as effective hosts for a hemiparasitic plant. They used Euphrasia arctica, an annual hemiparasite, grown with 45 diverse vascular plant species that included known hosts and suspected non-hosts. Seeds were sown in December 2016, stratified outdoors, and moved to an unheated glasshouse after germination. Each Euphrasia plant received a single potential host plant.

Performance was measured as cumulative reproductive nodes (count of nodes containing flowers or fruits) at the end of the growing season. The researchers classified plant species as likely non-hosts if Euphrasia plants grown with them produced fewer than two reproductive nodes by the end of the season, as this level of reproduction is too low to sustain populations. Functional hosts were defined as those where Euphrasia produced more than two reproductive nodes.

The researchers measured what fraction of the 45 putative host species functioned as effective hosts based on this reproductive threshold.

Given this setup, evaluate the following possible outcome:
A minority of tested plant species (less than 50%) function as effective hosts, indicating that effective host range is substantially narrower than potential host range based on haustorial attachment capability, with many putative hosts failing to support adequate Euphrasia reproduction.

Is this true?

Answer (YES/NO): NO